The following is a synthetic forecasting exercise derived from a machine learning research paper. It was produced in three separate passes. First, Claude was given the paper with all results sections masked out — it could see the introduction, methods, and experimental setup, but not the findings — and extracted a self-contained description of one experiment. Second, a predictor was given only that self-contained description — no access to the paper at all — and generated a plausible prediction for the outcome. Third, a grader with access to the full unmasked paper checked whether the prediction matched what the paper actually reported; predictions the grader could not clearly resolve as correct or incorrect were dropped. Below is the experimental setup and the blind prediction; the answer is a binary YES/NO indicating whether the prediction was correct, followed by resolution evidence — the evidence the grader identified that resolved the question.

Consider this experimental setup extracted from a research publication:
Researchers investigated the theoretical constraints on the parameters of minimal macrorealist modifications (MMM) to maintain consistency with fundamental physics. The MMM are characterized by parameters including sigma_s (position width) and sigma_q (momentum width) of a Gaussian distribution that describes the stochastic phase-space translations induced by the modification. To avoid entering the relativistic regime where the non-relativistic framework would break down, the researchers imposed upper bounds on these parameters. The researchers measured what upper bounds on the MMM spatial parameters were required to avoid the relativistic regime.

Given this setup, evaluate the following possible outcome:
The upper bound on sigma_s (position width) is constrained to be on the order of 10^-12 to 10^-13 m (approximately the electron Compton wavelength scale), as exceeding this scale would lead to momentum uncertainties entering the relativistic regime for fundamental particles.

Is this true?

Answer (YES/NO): NO